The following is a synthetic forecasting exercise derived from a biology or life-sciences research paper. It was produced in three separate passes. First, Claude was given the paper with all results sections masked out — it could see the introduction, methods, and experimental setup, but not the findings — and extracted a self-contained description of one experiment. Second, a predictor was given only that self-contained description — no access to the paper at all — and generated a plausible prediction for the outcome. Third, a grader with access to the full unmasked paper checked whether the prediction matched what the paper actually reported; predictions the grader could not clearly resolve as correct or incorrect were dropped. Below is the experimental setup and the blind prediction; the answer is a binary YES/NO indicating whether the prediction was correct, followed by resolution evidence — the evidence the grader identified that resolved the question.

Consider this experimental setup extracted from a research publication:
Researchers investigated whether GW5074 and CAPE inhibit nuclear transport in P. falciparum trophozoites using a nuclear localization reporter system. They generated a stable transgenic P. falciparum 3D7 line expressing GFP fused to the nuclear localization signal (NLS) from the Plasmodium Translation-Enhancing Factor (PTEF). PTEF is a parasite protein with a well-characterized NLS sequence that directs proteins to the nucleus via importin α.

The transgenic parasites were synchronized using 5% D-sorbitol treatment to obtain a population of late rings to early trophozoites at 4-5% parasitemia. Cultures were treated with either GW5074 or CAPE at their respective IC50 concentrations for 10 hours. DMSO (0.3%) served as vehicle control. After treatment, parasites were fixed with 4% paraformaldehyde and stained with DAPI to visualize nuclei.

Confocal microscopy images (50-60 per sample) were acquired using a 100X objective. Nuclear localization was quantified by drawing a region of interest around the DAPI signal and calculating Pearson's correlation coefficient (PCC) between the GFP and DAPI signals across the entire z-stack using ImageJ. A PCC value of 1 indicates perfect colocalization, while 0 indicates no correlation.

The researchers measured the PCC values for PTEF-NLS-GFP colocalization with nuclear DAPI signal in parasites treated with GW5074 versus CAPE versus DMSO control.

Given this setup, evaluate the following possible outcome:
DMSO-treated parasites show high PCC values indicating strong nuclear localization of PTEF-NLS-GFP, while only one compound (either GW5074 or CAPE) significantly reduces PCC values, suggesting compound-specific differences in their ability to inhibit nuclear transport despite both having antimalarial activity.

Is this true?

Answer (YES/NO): NO